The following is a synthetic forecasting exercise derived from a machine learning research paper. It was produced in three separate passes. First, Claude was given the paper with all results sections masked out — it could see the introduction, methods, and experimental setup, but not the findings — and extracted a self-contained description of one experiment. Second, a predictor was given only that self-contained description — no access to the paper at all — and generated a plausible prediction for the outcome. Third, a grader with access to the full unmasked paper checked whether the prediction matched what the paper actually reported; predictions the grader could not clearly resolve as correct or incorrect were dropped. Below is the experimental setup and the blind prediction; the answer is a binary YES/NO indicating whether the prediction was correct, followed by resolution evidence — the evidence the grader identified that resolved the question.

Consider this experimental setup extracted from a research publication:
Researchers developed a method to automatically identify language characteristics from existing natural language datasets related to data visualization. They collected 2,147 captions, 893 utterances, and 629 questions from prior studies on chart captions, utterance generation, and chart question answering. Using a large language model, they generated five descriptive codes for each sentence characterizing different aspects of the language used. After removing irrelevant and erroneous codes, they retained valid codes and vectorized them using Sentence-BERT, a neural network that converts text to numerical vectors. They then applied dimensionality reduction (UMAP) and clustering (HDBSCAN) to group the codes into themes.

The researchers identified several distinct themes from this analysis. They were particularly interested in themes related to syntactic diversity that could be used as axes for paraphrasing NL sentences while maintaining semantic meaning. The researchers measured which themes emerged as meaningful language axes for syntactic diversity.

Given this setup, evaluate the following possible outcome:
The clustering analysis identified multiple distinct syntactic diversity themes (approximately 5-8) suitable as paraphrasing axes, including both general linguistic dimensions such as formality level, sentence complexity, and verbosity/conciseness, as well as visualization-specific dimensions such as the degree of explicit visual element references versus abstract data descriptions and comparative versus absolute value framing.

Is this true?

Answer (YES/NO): NO